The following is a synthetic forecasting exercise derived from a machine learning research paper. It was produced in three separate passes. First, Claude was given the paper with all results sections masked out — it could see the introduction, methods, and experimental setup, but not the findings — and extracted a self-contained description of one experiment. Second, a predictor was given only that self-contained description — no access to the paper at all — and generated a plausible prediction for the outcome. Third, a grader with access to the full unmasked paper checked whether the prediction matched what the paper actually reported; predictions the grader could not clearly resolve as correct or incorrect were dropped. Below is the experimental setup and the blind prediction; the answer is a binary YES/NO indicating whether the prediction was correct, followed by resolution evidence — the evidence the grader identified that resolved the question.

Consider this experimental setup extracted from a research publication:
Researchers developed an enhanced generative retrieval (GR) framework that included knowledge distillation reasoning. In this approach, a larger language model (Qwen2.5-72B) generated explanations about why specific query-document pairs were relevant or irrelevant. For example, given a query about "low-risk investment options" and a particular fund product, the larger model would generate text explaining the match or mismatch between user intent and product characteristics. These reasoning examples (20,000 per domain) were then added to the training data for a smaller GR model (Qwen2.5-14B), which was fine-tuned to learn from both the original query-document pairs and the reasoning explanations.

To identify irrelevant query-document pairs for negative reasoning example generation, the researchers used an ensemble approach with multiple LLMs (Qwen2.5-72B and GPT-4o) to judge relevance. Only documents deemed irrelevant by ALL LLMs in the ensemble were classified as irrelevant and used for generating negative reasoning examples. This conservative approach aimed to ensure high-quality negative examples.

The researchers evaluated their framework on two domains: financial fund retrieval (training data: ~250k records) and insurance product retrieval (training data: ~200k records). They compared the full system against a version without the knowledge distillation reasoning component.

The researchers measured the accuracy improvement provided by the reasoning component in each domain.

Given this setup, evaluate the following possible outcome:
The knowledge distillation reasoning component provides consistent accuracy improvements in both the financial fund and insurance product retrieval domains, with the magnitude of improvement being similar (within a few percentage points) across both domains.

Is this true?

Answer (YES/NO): YES